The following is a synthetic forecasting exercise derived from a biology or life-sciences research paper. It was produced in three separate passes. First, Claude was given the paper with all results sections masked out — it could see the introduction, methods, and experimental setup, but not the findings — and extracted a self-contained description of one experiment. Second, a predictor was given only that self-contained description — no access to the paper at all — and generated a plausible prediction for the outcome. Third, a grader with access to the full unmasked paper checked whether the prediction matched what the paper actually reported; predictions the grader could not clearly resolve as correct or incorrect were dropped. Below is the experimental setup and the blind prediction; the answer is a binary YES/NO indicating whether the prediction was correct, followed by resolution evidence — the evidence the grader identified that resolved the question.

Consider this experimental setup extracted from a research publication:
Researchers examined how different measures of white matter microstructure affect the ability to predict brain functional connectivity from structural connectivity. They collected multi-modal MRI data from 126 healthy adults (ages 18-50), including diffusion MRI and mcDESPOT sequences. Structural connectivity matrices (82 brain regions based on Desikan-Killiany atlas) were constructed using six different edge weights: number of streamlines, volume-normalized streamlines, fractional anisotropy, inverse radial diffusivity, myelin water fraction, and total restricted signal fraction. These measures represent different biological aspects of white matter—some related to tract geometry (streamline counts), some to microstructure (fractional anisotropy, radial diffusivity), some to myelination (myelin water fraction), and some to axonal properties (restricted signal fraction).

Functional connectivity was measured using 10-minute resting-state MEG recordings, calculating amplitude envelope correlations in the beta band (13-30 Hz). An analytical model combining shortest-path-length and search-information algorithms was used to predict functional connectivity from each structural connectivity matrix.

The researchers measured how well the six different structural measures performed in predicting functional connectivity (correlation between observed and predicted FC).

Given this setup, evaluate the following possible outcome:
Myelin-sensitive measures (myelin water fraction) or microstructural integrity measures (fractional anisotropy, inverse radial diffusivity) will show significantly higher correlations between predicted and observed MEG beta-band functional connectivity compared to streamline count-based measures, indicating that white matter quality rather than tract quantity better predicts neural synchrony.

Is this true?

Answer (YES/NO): YES